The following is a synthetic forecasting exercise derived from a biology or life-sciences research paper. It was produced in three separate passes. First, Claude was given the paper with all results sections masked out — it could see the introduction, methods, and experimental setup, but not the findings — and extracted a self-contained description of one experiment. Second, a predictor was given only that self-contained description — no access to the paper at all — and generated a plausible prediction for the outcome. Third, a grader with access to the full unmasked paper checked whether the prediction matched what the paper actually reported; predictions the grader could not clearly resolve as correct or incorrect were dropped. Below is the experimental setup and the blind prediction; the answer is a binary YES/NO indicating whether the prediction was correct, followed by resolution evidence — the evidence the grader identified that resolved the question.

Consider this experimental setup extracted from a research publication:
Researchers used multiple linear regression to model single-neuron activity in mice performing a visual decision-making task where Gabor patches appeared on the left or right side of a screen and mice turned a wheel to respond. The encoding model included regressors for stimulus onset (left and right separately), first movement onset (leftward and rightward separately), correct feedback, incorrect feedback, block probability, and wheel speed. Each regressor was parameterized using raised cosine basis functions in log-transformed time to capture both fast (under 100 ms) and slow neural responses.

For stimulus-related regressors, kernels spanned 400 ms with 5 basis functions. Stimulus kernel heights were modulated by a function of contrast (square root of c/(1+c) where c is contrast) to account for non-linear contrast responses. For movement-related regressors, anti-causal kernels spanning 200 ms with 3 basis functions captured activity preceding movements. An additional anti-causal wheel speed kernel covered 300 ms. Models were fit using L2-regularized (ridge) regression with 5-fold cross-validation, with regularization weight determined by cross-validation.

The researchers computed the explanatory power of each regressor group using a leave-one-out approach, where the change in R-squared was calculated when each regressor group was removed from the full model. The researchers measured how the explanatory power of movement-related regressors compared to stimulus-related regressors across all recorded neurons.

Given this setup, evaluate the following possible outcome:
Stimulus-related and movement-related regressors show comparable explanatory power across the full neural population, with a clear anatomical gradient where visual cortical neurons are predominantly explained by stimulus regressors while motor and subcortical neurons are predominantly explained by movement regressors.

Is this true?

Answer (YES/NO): NO